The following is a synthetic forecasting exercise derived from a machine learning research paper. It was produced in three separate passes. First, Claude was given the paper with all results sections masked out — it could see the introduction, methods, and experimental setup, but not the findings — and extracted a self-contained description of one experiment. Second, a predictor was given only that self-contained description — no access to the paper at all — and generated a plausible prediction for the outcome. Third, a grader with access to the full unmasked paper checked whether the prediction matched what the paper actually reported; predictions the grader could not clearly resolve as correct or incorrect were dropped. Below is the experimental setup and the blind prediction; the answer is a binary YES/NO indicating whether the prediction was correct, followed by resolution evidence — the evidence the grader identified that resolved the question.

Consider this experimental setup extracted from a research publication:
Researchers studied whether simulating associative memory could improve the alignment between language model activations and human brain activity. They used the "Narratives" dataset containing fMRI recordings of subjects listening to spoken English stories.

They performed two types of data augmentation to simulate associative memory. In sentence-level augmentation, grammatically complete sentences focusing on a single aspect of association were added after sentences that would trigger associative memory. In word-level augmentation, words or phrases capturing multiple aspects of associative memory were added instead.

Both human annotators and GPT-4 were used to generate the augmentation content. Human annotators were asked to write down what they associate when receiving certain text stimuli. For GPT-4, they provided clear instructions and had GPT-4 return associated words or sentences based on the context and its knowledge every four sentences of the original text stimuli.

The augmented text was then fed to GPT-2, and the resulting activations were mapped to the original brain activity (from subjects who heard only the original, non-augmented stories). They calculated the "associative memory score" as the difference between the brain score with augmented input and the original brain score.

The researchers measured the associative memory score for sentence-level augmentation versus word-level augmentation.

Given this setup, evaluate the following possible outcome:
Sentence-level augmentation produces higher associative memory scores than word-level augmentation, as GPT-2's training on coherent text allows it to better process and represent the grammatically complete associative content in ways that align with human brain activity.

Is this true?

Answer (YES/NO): NO